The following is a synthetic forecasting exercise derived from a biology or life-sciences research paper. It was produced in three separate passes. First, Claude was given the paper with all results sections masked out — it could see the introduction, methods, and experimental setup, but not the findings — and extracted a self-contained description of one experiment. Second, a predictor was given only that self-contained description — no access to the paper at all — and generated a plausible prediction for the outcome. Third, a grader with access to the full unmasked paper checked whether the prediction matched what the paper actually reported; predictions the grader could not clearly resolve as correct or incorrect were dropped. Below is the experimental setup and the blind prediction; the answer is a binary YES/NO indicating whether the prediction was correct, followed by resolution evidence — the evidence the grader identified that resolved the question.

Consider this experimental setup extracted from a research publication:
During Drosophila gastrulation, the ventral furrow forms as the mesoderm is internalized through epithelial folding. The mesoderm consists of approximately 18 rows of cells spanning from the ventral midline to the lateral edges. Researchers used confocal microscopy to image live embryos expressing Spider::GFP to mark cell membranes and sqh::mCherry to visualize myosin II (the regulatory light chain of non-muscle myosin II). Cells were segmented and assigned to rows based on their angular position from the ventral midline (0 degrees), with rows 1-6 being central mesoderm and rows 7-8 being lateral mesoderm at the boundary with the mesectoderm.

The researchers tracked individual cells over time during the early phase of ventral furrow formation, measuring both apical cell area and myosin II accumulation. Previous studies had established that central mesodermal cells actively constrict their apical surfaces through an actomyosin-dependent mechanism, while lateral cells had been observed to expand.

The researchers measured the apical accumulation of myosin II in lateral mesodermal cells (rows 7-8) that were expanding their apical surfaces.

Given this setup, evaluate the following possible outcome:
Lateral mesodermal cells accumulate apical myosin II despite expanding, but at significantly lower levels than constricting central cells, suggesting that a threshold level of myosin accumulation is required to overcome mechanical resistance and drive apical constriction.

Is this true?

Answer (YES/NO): NO